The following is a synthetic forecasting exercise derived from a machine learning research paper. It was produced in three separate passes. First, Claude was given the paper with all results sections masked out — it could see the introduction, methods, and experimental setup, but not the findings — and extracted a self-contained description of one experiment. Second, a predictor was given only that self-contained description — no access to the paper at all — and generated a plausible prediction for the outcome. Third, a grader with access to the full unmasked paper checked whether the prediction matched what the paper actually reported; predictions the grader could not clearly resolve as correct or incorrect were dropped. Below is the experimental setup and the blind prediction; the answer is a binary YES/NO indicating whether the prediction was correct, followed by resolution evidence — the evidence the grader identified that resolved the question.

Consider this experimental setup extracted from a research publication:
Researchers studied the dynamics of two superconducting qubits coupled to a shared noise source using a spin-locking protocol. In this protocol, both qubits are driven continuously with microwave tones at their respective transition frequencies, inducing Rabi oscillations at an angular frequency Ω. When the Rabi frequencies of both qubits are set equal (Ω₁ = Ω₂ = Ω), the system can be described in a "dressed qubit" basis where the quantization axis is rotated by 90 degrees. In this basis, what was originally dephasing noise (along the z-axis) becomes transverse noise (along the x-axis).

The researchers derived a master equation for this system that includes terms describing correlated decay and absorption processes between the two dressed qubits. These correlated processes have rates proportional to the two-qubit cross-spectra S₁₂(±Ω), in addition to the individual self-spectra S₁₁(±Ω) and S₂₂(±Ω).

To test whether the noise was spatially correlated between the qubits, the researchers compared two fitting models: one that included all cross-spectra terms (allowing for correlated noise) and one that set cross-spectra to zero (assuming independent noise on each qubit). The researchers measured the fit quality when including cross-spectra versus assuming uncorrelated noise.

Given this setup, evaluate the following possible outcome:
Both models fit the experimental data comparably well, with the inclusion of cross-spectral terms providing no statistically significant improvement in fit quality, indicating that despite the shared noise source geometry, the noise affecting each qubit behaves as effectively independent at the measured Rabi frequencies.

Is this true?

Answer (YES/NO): NO